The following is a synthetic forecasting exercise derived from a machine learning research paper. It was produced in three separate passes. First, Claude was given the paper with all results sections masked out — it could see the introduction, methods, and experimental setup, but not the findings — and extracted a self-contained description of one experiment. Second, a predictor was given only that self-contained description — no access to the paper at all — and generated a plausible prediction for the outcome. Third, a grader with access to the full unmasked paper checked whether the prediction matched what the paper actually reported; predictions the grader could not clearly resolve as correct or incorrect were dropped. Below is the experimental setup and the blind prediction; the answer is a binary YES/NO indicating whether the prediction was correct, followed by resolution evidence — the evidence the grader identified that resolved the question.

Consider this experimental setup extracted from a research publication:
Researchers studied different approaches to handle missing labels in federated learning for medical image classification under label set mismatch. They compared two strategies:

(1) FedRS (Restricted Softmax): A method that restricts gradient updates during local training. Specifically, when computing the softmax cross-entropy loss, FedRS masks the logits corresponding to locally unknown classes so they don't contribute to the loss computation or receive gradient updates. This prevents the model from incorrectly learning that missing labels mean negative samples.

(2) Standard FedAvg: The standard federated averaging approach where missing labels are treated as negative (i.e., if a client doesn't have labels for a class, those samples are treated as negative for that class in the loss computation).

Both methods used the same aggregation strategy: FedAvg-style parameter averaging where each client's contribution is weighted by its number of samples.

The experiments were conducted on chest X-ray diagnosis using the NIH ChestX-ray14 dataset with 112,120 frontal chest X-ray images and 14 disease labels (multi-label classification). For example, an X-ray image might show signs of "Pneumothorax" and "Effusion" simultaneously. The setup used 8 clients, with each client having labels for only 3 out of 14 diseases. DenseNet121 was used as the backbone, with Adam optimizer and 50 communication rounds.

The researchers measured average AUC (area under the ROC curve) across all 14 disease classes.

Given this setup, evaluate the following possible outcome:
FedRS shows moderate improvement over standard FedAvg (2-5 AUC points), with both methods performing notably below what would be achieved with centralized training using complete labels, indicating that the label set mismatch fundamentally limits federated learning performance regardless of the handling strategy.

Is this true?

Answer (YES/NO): NO